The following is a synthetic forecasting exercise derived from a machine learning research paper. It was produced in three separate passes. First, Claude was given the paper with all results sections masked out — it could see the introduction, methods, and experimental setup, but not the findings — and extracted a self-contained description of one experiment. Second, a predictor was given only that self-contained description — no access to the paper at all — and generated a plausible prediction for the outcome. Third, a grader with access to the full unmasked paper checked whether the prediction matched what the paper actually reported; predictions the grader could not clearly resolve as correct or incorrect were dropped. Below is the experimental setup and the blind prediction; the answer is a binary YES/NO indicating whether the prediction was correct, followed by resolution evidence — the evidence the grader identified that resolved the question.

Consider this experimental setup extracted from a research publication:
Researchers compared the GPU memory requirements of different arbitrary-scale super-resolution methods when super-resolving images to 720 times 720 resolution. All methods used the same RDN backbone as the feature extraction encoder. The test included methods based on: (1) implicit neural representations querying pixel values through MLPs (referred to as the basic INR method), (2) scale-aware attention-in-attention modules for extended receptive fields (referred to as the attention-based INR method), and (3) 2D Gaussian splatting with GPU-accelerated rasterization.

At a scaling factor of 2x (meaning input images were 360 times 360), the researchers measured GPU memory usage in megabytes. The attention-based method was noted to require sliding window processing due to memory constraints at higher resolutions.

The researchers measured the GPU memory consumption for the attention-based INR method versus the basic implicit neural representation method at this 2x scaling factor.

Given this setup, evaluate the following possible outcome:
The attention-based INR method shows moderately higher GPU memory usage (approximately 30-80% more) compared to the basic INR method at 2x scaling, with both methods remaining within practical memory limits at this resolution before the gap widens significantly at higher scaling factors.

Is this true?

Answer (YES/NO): NO